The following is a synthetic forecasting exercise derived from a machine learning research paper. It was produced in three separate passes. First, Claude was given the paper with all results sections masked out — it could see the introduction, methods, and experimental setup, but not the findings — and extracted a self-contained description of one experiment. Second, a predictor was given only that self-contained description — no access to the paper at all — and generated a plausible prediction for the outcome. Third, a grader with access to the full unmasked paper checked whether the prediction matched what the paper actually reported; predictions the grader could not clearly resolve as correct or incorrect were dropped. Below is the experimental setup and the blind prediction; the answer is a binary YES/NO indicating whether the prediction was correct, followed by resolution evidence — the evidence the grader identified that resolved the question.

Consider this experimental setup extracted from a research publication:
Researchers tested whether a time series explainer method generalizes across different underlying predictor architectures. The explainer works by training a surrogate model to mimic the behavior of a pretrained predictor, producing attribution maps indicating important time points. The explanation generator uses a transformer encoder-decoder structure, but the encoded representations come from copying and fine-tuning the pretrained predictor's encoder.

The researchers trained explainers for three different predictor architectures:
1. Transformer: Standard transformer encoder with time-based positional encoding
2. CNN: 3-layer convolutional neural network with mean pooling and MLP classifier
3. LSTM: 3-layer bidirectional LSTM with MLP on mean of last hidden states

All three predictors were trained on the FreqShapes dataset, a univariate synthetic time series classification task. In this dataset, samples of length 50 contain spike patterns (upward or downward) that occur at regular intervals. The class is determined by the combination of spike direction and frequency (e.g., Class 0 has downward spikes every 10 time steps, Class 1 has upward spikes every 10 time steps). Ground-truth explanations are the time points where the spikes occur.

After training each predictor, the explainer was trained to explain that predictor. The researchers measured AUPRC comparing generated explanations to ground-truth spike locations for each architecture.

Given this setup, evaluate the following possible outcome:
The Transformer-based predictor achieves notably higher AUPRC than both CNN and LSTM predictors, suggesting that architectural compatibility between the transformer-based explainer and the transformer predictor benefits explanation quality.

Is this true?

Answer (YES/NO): NO